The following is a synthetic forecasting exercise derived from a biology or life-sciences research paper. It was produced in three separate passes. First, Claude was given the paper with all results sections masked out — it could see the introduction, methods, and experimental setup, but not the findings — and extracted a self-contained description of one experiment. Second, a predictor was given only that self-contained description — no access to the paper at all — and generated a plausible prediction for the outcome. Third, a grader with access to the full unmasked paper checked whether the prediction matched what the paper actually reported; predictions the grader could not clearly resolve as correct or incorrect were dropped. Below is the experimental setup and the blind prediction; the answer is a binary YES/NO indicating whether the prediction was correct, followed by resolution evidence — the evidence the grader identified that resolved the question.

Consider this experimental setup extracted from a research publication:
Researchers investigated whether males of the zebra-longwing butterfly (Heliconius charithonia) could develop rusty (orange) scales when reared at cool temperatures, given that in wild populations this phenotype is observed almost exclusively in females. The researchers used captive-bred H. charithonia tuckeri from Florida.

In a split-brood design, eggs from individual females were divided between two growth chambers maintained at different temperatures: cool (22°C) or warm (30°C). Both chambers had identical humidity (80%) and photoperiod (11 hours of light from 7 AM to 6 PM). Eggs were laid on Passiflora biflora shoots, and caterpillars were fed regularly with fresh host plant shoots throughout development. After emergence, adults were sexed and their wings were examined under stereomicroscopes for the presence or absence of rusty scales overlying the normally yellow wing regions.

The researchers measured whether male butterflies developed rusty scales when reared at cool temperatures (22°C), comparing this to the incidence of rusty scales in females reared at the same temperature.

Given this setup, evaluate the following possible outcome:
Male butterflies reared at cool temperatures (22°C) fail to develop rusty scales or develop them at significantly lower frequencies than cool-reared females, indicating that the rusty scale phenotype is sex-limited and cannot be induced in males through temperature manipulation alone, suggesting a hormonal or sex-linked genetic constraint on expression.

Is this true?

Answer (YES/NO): YES